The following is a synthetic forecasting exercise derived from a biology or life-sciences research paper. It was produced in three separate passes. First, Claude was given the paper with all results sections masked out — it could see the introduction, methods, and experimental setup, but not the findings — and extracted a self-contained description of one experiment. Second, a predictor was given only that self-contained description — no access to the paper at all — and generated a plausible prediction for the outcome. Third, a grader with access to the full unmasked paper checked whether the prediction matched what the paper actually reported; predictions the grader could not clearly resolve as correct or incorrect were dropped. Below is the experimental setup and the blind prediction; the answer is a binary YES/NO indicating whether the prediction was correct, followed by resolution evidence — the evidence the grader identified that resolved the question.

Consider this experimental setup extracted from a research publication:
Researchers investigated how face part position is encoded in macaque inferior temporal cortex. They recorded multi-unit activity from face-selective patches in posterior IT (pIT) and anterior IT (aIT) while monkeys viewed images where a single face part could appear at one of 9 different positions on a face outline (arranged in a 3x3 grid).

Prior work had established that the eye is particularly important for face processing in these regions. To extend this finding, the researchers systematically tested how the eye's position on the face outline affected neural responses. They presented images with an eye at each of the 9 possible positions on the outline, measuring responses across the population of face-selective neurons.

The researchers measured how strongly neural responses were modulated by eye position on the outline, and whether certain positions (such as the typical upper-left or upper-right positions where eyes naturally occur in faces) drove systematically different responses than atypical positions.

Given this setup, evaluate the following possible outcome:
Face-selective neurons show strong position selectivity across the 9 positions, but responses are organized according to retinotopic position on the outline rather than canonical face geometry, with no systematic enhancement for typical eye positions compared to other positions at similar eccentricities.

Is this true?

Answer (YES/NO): NO